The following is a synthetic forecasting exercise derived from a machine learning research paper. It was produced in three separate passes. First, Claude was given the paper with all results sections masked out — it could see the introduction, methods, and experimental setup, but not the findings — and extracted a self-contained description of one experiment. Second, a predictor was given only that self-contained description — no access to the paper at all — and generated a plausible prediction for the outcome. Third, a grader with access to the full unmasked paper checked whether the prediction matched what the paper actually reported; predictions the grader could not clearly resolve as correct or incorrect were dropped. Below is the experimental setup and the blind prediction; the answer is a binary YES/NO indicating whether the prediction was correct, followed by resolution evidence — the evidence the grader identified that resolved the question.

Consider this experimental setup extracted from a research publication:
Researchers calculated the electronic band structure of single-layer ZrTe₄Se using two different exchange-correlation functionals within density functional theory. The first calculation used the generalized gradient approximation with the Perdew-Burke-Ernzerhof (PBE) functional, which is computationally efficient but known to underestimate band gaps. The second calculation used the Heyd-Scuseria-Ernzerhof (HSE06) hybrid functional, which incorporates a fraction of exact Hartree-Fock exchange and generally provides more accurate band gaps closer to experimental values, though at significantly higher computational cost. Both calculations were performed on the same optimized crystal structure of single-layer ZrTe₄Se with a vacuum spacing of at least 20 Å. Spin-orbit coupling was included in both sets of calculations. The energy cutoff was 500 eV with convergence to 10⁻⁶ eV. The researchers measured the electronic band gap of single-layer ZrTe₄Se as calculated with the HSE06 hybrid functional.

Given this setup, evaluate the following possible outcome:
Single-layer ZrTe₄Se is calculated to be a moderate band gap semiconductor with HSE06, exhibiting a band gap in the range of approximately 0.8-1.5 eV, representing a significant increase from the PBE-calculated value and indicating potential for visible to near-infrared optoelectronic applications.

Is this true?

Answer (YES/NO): NO